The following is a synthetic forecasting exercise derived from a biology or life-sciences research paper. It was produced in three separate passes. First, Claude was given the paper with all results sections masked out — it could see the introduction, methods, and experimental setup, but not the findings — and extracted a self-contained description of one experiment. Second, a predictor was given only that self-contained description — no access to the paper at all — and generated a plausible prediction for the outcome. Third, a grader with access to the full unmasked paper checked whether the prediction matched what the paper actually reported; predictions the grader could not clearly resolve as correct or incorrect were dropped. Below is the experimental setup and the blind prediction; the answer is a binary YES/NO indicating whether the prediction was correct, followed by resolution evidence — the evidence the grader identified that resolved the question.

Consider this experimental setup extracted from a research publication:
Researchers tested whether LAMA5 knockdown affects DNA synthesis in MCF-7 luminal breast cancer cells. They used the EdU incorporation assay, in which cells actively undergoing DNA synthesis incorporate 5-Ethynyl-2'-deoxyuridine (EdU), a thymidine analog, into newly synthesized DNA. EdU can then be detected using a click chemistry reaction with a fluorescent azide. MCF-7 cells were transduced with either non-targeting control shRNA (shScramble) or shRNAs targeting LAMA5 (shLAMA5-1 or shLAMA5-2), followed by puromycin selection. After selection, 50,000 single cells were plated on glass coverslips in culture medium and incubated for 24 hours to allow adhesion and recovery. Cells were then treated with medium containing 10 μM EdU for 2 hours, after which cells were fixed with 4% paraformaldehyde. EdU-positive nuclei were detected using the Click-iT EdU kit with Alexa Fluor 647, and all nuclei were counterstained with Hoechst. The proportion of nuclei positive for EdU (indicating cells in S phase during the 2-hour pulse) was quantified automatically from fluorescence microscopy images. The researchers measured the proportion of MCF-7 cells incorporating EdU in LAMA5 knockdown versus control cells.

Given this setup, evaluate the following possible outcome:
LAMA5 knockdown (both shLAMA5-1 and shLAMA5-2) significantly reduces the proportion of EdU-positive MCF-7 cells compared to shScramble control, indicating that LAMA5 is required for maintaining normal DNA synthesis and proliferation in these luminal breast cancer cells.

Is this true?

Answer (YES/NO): YES